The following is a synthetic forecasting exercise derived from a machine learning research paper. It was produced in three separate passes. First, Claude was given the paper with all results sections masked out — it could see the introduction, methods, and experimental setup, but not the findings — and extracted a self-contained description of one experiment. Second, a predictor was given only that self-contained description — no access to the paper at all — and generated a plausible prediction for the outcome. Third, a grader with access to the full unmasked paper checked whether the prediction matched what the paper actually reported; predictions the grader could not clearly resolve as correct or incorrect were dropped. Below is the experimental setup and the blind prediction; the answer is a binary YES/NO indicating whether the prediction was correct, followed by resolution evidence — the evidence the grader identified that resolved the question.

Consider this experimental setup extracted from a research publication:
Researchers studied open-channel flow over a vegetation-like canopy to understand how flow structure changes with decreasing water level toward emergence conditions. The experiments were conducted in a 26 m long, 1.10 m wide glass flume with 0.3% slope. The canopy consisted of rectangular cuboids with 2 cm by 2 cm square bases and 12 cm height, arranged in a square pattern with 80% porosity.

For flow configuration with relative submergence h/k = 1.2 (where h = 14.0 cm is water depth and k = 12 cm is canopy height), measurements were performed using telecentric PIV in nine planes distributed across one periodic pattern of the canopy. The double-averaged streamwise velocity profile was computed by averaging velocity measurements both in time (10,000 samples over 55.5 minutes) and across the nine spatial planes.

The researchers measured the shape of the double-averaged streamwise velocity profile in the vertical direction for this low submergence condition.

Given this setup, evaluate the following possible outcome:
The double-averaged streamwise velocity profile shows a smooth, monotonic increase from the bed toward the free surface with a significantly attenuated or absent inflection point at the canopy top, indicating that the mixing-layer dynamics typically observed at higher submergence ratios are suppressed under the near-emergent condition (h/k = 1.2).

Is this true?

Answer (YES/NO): NO